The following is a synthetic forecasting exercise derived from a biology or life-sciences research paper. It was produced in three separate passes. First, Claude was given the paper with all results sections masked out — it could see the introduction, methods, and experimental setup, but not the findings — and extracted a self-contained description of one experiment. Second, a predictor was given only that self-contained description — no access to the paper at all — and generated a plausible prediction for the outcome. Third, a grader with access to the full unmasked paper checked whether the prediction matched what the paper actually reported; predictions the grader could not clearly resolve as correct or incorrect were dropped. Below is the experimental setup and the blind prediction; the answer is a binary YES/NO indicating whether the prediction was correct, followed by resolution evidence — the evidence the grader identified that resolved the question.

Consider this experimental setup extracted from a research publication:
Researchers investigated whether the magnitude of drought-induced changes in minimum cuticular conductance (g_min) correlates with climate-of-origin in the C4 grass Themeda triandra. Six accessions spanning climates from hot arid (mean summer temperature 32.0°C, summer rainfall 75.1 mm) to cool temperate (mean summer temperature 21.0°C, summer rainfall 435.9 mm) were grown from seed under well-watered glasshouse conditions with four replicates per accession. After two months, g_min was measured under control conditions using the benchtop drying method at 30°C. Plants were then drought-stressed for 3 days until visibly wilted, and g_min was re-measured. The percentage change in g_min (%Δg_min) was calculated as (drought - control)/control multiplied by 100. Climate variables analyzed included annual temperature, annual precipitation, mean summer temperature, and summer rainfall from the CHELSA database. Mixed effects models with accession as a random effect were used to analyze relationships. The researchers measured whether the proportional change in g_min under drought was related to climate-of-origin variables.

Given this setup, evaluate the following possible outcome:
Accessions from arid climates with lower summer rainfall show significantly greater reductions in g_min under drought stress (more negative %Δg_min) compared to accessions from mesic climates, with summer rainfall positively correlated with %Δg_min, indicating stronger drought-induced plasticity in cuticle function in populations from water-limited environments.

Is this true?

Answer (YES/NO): NO